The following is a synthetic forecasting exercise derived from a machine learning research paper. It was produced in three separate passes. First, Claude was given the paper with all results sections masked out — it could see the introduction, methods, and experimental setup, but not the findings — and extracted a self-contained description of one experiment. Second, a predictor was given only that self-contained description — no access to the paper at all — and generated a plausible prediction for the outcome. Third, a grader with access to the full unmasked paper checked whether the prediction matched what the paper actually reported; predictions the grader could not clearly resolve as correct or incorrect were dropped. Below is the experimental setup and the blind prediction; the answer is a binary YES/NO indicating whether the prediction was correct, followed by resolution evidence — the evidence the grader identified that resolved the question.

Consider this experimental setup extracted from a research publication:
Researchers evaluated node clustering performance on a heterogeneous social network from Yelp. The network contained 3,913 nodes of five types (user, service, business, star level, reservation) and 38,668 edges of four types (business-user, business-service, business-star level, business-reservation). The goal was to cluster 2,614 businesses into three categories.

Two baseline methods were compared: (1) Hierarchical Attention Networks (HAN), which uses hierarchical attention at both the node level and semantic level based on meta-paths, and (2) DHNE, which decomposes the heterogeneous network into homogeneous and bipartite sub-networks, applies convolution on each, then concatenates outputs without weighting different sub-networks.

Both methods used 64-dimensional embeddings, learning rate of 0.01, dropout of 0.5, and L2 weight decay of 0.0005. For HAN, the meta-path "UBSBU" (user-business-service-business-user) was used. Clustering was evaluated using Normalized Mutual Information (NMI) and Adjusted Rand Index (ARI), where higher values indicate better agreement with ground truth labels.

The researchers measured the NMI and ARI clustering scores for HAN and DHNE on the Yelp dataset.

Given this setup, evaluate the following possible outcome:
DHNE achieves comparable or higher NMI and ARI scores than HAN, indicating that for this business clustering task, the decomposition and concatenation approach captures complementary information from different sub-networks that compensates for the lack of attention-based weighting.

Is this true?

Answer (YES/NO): YES